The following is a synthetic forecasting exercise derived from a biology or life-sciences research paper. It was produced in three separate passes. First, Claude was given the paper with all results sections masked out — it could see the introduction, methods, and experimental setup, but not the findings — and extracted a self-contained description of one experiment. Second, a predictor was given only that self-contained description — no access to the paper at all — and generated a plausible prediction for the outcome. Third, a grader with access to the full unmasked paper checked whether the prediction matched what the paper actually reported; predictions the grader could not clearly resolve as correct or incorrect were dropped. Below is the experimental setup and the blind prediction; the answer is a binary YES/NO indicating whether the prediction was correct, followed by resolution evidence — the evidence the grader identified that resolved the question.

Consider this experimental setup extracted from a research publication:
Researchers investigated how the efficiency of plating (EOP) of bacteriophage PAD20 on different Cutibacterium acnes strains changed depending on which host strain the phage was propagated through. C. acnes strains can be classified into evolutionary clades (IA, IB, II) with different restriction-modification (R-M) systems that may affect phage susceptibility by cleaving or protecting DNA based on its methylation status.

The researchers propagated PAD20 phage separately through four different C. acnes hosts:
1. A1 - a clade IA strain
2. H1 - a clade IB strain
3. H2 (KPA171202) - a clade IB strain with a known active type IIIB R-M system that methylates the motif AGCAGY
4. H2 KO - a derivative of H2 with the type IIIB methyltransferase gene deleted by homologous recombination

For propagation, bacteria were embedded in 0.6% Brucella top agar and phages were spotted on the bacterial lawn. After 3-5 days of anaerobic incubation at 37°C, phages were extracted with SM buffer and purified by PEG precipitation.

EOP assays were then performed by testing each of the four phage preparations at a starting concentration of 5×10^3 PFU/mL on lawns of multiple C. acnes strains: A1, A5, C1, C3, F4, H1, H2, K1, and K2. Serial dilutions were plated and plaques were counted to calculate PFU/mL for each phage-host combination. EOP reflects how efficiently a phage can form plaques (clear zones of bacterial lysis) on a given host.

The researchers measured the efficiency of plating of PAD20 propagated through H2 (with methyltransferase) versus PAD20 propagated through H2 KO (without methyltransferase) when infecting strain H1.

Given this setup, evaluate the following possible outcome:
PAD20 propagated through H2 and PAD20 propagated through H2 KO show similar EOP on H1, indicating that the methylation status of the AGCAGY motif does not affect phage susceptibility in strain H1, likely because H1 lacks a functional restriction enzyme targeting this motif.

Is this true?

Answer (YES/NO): YES